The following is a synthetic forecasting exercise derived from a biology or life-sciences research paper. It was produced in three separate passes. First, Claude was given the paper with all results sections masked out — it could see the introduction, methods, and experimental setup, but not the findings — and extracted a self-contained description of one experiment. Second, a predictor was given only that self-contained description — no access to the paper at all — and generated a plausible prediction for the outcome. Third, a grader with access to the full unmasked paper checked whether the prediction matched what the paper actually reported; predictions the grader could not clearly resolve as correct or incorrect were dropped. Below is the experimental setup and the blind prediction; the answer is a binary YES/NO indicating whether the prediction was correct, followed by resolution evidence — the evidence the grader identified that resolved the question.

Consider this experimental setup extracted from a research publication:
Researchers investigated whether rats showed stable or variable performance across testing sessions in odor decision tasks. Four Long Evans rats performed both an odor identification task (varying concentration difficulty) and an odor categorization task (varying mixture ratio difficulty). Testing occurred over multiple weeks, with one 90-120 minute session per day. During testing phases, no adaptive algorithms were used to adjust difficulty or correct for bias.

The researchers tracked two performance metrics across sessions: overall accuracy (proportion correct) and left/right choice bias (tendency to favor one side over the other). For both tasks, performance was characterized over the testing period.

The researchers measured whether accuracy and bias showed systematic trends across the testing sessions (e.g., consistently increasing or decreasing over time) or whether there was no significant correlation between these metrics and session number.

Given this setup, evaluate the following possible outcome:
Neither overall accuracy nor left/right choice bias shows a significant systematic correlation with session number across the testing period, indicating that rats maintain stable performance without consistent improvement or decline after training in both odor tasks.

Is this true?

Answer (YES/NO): YES